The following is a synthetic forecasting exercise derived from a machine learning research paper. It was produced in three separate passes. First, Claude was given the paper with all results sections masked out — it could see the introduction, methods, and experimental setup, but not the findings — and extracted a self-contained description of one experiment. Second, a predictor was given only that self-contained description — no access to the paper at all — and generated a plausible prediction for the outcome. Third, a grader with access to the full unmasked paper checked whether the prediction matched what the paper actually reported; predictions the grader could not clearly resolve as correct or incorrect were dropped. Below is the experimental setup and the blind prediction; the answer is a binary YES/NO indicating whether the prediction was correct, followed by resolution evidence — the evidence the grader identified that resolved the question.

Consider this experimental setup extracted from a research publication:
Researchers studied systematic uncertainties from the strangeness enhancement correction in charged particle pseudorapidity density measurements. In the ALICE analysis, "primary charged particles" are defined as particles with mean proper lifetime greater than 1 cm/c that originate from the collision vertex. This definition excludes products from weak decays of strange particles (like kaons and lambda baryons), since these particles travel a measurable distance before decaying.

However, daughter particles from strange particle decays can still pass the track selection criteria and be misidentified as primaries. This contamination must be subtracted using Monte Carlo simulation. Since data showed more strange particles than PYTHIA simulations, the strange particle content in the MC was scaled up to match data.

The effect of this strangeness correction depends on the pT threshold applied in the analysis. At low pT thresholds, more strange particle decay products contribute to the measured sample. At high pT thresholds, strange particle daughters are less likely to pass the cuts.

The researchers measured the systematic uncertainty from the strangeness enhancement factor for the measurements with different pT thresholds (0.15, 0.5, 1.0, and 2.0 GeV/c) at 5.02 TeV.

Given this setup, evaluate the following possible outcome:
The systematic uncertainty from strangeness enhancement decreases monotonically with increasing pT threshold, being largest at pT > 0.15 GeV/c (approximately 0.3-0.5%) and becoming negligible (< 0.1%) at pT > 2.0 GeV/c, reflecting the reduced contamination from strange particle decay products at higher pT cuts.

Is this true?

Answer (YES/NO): NO